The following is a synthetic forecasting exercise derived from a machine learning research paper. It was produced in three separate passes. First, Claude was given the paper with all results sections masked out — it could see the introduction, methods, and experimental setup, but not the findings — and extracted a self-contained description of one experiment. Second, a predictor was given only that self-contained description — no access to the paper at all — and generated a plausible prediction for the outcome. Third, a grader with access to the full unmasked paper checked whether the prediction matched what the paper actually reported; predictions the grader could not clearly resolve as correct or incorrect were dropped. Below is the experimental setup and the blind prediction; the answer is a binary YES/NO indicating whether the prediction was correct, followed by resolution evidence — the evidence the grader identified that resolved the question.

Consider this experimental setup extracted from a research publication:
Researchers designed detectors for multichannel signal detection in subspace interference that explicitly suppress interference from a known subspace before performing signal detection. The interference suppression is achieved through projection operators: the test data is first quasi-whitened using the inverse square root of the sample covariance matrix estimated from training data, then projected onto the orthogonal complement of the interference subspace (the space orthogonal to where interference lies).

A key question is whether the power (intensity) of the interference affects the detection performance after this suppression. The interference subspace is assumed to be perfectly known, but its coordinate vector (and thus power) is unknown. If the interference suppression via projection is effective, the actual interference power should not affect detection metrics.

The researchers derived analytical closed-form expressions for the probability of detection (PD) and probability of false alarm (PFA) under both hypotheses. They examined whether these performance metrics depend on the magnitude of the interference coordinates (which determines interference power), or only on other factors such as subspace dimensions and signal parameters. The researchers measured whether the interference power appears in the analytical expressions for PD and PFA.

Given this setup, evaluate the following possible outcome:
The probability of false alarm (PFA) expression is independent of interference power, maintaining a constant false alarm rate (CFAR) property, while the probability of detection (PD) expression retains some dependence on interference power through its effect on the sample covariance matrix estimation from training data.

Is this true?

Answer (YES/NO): NO